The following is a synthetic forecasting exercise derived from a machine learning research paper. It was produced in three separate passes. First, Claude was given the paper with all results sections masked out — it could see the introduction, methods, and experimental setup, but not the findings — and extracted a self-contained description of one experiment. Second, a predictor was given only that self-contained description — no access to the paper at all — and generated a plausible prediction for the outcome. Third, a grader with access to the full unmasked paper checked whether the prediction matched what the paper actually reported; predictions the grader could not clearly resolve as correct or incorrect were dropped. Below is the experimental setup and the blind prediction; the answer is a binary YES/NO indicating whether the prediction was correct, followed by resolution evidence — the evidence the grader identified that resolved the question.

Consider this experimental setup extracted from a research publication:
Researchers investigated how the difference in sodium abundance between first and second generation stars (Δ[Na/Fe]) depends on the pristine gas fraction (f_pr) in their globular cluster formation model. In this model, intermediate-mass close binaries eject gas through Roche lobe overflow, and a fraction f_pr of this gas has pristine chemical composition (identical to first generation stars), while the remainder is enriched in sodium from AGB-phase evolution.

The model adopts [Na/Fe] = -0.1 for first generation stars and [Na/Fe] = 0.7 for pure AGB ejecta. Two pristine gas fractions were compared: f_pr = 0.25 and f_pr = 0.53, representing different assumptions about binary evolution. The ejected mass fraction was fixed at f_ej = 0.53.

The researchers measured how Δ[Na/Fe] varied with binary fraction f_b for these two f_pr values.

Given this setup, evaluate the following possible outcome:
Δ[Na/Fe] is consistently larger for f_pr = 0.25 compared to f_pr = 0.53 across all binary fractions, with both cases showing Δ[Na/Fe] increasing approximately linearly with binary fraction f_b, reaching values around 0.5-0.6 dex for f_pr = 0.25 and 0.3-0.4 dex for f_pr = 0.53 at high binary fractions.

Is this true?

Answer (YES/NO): NO